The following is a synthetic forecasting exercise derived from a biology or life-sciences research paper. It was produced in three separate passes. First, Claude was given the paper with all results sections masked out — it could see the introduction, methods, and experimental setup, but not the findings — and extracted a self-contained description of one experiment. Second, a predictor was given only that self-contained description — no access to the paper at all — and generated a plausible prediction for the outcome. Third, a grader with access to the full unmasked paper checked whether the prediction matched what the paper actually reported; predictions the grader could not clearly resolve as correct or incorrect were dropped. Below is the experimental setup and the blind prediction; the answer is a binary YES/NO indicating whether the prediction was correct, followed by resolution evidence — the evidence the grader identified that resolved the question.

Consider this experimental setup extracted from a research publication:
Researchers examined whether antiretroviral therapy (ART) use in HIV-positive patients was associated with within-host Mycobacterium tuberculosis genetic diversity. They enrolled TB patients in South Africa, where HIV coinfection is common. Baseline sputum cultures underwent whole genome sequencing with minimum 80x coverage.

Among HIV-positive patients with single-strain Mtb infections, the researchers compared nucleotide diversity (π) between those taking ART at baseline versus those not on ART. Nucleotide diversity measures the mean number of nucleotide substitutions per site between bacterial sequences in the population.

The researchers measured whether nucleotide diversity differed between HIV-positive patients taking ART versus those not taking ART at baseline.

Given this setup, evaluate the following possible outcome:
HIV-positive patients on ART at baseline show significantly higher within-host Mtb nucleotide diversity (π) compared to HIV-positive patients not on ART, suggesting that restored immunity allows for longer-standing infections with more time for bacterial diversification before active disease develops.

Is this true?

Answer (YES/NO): NO